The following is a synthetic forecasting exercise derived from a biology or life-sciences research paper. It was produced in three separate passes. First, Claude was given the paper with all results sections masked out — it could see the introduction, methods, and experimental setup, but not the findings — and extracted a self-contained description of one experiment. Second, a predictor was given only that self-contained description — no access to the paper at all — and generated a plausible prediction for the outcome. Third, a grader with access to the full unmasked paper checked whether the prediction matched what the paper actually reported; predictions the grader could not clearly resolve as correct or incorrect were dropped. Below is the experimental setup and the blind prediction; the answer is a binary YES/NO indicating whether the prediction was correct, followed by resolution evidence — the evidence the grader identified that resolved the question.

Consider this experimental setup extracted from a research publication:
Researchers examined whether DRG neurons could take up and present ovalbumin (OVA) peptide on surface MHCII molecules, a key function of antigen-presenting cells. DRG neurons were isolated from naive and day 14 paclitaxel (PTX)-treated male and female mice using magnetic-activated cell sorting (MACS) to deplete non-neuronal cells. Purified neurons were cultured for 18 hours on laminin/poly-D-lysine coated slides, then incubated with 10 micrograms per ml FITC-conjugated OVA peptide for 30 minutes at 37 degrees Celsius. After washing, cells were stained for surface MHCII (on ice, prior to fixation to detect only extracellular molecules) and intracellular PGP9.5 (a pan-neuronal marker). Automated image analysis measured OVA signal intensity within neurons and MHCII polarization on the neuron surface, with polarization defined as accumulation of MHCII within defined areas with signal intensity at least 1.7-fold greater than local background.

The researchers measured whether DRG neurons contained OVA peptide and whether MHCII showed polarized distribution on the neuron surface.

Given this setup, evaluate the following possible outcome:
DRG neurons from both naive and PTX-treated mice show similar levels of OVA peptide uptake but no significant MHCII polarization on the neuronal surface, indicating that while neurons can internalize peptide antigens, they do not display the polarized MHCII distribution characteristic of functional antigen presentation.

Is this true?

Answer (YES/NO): NO